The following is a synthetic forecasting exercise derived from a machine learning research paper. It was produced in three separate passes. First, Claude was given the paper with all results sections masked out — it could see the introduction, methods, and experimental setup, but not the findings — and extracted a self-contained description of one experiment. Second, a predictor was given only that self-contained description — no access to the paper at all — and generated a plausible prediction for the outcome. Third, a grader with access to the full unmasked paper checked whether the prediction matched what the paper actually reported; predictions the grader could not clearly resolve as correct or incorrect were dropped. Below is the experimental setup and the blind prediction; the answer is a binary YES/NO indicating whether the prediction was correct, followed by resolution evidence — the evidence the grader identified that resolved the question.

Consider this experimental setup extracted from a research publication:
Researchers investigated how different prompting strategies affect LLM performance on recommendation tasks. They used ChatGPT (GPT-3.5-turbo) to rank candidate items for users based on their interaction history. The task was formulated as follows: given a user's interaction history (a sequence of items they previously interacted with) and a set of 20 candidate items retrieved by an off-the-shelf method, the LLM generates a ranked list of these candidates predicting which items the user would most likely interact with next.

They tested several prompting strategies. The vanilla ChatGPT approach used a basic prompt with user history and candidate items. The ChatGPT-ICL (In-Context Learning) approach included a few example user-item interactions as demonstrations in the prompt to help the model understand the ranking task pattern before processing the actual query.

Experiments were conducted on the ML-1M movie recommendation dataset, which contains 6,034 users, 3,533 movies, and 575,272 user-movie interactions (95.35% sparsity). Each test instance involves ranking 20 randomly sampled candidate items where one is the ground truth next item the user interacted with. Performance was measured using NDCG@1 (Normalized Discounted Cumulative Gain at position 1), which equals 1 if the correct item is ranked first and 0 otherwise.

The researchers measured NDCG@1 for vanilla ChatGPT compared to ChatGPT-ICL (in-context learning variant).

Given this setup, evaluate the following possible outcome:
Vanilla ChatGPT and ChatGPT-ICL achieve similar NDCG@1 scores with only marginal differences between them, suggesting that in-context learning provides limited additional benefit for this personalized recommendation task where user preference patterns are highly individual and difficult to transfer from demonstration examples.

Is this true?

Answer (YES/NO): NO